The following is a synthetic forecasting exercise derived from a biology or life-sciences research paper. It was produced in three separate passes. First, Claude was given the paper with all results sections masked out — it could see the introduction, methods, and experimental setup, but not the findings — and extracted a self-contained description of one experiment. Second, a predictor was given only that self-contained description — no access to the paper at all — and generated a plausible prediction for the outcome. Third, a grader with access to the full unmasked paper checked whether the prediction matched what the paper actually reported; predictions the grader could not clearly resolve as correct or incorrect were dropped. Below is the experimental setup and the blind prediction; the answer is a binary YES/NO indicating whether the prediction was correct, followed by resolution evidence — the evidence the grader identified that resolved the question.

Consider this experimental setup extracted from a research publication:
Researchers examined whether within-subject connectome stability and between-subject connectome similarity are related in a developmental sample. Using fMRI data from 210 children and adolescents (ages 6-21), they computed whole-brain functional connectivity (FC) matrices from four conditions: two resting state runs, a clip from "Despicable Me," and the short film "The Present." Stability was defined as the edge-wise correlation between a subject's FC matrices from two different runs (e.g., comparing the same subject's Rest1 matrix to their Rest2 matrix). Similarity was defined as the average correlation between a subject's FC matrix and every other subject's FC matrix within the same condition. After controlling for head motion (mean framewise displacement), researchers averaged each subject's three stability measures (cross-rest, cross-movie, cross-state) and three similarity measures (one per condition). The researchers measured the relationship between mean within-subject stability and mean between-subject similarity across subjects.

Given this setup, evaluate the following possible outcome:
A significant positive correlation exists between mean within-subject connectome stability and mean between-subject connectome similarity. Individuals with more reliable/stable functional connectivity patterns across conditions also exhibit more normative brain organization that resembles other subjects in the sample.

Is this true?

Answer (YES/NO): YES